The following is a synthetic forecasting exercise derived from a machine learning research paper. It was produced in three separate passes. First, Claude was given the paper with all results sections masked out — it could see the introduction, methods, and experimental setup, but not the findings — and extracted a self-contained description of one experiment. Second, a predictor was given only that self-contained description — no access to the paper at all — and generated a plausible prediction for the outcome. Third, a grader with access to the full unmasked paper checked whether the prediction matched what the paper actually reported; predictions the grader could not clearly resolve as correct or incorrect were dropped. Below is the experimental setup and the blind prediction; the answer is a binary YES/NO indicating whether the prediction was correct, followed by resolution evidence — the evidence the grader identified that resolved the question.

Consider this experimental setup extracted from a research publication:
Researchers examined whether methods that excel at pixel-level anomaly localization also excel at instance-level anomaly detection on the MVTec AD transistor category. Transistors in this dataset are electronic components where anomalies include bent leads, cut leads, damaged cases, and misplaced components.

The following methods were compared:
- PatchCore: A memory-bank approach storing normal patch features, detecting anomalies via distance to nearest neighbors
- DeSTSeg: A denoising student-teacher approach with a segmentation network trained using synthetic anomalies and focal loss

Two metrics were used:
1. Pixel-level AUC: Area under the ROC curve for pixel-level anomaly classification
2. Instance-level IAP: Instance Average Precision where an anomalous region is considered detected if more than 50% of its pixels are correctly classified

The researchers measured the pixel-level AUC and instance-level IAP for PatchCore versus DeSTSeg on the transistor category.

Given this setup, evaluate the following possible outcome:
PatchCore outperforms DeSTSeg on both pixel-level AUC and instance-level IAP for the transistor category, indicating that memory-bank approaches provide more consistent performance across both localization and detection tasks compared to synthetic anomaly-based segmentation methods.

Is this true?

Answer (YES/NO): NO